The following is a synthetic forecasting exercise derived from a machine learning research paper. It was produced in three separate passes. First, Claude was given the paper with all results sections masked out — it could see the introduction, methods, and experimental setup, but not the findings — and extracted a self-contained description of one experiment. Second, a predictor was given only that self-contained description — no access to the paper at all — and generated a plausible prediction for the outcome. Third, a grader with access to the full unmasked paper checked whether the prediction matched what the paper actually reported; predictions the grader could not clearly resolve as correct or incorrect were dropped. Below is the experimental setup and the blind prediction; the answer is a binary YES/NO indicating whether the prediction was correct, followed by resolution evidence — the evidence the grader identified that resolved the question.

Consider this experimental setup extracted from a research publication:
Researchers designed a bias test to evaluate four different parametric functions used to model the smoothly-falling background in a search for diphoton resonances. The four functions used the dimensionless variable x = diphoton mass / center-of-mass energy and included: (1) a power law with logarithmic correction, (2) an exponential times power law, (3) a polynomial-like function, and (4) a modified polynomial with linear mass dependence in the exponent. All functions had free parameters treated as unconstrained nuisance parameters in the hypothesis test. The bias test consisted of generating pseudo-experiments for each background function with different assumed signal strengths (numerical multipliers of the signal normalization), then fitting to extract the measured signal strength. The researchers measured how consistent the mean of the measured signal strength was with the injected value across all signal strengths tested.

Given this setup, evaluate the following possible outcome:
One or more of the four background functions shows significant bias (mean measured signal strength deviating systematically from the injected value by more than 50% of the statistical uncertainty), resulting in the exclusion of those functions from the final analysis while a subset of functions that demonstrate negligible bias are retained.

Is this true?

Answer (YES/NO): NO